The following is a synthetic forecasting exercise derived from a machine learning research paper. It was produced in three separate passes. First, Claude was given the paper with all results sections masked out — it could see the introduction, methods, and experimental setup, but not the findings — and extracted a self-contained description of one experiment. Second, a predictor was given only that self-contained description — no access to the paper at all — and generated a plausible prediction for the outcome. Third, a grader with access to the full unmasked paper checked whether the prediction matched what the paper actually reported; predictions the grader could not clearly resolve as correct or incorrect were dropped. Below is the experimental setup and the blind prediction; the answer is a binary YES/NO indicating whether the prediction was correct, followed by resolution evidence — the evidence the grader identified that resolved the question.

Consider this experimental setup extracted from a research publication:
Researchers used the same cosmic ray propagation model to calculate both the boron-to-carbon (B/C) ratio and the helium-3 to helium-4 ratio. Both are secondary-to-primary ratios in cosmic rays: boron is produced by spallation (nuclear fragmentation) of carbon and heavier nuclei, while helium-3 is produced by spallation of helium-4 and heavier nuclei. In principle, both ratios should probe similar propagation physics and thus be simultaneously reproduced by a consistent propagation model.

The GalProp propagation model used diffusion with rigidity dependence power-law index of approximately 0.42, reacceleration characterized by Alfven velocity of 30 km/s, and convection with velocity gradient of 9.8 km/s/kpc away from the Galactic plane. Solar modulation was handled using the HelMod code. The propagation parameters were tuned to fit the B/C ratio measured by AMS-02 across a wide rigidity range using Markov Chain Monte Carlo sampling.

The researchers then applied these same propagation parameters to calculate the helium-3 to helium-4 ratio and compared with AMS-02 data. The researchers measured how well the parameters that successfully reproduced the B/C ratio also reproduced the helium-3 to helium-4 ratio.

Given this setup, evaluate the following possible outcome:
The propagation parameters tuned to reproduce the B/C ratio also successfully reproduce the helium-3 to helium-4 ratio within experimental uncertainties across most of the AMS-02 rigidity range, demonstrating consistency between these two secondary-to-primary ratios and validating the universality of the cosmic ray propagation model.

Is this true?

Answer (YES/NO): NO